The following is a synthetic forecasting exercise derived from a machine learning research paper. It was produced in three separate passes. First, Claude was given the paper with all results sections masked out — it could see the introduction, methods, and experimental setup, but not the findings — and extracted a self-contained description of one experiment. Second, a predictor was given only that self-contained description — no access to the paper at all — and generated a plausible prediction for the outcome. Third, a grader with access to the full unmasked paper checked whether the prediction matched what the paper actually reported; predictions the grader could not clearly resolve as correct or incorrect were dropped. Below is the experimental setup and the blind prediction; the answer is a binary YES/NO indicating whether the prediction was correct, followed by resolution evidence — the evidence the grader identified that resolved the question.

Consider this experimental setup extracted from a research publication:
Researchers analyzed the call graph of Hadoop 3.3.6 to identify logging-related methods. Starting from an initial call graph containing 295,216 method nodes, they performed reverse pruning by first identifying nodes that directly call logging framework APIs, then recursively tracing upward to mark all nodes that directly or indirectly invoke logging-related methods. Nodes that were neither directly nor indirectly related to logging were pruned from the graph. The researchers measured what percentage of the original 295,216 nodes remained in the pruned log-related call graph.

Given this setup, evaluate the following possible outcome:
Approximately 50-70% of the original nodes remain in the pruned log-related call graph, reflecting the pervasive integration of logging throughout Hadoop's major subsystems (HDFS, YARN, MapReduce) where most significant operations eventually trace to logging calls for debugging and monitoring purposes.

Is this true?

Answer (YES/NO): NO